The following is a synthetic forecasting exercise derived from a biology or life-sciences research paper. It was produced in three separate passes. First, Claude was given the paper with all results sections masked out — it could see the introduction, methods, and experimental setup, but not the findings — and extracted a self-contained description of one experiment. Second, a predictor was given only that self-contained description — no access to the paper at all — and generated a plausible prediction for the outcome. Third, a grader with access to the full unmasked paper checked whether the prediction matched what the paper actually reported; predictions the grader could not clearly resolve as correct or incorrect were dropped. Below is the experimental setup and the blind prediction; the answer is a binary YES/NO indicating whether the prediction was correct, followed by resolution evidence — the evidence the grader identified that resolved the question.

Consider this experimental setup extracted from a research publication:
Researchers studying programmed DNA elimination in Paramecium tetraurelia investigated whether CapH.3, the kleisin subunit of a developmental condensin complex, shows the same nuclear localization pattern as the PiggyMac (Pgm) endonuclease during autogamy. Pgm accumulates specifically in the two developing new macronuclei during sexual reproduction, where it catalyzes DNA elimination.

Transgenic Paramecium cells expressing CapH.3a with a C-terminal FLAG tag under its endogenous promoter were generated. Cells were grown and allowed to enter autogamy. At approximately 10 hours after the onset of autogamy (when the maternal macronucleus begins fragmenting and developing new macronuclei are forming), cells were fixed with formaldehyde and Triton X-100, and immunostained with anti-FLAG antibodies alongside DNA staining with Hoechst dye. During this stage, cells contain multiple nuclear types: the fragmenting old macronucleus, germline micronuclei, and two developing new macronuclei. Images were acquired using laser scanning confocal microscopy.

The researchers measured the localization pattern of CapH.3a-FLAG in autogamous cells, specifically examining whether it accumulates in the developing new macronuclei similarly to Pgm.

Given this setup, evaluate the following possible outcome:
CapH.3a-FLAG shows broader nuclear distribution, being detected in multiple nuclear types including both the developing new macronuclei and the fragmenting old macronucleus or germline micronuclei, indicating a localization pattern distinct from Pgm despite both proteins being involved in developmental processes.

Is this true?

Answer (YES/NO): NO